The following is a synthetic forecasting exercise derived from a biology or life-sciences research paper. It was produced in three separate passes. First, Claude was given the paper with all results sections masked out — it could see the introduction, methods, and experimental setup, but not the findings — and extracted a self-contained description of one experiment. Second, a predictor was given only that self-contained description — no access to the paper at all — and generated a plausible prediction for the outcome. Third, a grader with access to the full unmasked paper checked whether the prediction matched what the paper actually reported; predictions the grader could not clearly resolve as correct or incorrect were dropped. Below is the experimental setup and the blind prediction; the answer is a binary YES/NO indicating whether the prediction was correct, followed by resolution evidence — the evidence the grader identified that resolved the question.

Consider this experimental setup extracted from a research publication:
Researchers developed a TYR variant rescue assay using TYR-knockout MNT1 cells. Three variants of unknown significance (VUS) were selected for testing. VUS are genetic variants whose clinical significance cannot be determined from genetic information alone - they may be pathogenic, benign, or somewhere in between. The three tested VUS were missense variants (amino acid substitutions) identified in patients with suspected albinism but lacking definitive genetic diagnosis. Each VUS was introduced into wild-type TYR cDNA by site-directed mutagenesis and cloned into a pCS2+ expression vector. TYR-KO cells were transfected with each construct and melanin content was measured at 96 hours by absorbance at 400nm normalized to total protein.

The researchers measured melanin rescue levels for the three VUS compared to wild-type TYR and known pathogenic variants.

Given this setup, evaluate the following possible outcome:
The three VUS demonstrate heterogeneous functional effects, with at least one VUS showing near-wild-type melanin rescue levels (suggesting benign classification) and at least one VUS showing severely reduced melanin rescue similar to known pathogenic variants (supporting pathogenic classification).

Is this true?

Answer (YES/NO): YES